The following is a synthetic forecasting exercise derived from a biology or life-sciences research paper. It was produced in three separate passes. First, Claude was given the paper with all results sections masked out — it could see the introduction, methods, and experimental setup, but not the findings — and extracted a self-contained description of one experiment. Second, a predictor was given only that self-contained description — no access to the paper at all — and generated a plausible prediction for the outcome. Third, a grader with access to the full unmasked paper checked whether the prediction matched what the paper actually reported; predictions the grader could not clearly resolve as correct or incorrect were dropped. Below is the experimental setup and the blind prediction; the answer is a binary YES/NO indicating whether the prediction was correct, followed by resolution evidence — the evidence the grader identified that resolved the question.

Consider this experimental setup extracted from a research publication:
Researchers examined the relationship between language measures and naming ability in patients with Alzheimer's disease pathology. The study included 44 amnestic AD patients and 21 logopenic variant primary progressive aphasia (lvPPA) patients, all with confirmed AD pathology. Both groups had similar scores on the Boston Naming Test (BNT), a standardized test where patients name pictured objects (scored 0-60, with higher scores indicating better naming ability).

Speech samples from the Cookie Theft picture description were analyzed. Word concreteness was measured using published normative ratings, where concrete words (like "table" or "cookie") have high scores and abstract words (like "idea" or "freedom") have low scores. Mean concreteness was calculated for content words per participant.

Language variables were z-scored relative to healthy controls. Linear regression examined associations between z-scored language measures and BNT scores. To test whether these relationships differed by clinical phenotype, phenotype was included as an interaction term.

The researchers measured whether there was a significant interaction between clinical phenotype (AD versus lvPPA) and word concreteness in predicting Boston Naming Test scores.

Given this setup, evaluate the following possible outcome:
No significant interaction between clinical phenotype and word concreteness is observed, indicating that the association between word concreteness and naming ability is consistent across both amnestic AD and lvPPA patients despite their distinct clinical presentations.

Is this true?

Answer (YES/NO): YES